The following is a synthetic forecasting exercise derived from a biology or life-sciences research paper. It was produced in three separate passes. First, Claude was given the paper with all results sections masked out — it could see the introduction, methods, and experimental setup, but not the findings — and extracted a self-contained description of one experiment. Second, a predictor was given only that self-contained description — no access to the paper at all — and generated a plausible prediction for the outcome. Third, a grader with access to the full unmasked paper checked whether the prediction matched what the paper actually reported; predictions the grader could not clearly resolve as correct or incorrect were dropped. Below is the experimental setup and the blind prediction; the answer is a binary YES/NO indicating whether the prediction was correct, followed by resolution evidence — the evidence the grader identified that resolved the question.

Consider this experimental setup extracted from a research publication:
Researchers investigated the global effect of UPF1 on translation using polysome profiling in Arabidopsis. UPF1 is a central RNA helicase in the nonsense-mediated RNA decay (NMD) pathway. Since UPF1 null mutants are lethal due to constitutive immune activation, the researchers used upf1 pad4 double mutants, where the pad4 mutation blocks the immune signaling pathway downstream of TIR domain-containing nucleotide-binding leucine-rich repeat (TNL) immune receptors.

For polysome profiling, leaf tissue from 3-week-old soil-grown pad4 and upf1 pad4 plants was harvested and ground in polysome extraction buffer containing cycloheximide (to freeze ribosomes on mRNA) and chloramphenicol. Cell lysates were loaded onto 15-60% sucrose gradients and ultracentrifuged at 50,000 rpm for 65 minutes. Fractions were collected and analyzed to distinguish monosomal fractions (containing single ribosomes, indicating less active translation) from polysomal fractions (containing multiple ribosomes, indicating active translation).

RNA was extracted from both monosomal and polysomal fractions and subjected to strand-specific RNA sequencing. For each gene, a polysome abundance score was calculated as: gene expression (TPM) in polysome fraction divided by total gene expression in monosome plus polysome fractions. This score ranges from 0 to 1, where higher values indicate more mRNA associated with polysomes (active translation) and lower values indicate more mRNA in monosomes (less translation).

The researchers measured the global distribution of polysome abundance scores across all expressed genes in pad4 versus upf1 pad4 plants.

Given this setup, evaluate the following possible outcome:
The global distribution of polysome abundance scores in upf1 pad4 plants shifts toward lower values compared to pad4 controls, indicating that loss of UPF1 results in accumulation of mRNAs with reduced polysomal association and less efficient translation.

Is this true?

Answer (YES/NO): YES